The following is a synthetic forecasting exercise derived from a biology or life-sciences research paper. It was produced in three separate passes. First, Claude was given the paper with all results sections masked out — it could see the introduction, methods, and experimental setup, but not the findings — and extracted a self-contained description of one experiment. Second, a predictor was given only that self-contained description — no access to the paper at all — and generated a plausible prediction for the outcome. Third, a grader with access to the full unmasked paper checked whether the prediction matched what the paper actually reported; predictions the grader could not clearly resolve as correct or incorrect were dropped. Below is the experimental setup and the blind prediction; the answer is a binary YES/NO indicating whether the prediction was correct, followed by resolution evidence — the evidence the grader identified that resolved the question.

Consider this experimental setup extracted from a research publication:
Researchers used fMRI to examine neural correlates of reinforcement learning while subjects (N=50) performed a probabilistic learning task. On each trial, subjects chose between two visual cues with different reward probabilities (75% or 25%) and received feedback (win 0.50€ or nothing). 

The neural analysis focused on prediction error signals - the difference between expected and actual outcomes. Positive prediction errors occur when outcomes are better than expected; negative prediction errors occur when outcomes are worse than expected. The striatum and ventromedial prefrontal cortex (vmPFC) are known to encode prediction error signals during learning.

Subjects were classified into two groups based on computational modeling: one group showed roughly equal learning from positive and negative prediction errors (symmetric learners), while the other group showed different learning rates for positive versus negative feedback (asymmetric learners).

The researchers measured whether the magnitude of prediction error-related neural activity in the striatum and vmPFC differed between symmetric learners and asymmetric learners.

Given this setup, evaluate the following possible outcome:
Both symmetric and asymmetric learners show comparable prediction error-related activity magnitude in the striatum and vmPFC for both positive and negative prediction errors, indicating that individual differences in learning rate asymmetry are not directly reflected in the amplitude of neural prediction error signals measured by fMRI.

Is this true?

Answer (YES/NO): NO